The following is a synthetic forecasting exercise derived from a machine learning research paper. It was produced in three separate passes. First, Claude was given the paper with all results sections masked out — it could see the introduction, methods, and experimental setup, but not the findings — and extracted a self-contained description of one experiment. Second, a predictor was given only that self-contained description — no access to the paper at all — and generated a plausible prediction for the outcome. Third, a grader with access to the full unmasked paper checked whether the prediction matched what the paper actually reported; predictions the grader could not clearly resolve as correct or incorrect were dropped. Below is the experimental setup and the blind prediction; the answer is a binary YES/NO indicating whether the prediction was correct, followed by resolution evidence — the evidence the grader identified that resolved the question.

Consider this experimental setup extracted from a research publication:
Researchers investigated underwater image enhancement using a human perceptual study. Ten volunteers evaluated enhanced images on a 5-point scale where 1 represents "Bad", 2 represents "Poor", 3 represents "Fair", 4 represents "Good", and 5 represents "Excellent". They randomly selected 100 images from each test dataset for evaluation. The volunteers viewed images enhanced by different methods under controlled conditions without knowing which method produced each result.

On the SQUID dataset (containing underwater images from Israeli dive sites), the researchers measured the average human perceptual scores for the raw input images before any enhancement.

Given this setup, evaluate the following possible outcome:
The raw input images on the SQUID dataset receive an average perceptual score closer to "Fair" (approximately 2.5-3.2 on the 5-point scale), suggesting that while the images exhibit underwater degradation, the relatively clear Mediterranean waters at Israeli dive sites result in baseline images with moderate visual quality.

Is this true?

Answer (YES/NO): NO